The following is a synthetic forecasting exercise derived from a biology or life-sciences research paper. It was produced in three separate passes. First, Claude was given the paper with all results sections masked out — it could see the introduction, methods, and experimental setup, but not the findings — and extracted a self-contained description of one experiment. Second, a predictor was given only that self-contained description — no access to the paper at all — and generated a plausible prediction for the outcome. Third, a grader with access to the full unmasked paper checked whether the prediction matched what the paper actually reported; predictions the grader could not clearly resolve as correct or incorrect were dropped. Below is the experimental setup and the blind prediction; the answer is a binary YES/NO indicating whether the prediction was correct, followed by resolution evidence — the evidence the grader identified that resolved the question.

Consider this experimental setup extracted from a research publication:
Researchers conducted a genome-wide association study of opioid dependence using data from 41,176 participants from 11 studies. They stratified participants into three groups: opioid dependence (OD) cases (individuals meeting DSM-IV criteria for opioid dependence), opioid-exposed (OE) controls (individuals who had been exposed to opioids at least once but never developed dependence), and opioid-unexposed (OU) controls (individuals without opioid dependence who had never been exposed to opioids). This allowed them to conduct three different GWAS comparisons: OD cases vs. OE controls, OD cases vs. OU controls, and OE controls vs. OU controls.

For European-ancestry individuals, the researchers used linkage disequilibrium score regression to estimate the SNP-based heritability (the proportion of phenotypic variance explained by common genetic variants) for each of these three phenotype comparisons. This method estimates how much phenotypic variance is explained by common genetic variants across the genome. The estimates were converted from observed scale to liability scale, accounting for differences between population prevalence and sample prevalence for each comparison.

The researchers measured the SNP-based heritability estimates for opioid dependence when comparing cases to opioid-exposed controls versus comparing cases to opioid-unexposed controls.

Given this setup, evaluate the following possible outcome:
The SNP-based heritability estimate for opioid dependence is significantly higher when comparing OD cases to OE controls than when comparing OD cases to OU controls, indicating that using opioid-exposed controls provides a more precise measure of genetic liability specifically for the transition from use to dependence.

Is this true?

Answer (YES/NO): NO